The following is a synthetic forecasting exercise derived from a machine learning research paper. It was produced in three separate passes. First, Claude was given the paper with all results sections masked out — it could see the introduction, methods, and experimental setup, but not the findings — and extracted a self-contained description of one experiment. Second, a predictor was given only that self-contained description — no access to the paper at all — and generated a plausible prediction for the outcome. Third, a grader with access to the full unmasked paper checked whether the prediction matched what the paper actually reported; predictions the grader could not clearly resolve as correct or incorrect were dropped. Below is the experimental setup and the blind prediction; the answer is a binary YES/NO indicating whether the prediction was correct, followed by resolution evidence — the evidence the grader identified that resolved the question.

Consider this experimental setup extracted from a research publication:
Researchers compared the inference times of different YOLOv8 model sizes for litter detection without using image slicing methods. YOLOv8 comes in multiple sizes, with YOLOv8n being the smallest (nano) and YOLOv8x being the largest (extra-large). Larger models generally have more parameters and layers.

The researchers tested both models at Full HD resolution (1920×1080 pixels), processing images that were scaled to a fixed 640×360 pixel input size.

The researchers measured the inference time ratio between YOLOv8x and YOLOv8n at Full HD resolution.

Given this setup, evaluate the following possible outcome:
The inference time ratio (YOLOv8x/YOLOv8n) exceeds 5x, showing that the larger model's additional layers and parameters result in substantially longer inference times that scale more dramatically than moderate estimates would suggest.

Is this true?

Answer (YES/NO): NO